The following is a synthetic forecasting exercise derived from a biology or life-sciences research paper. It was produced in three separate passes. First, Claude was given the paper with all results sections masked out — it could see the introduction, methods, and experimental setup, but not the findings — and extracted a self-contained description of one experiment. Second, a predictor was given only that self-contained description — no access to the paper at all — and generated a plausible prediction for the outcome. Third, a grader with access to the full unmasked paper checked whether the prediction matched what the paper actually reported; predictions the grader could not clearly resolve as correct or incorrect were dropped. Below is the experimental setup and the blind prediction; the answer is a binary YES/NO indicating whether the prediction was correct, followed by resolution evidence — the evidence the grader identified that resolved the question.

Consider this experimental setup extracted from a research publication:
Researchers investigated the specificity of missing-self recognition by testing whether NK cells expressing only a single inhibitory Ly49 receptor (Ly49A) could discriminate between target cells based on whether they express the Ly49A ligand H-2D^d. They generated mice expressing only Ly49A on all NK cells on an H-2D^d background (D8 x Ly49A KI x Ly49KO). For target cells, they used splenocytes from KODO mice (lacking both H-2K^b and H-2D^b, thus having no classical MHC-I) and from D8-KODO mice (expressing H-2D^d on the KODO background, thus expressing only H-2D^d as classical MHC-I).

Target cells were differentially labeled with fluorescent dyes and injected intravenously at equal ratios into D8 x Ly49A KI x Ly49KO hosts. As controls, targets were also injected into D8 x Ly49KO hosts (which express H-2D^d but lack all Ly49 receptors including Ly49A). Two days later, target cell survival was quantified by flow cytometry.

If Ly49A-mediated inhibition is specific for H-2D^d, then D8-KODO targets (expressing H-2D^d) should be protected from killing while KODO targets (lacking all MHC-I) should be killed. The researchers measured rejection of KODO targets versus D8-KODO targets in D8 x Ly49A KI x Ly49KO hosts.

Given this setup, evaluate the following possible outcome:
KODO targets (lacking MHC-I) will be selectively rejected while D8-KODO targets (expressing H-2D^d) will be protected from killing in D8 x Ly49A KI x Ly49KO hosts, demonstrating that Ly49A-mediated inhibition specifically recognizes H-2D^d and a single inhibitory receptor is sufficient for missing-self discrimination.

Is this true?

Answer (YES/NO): YES